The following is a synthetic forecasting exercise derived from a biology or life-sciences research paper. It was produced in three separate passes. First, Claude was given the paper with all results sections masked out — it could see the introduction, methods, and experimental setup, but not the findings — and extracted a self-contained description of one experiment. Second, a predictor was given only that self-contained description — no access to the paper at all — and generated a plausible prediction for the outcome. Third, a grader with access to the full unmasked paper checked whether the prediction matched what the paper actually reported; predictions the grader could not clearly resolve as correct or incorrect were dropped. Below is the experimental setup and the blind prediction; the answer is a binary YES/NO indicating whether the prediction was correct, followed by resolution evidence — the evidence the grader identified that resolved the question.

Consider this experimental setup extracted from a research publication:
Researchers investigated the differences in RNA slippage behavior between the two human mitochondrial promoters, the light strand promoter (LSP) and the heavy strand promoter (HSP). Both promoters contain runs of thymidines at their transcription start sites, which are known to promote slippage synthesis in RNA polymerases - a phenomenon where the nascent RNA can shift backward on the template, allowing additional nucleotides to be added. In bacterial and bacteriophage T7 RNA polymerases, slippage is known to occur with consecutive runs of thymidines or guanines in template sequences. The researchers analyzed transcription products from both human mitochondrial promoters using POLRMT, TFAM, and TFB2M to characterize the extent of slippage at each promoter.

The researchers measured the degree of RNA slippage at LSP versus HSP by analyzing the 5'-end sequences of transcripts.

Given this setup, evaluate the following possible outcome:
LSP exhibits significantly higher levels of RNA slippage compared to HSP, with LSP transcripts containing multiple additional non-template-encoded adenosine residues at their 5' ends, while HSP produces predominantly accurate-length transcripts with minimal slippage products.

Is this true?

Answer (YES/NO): NO